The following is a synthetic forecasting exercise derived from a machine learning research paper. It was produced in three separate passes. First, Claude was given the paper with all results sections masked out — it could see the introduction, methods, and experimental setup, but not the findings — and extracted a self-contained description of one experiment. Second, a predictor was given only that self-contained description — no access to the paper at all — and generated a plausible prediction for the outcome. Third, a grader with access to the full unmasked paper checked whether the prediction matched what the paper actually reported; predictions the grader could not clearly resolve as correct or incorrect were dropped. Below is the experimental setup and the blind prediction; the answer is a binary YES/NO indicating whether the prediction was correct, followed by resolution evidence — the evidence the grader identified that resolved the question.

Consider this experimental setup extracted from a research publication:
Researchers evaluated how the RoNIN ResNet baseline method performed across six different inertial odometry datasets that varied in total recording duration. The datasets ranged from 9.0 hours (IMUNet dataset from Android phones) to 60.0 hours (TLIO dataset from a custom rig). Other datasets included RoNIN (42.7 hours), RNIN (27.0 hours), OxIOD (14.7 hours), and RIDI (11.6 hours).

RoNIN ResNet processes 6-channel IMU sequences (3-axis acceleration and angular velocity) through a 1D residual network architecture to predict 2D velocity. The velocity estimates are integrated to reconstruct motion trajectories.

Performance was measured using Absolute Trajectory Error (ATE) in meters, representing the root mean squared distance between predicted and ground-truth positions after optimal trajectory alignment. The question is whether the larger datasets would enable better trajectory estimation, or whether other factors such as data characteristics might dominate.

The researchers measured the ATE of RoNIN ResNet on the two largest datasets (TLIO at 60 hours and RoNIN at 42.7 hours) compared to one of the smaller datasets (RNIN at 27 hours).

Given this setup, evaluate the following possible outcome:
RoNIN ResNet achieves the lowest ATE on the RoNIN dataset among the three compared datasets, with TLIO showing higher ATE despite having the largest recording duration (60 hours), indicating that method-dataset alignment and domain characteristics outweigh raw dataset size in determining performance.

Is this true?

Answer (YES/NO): NO